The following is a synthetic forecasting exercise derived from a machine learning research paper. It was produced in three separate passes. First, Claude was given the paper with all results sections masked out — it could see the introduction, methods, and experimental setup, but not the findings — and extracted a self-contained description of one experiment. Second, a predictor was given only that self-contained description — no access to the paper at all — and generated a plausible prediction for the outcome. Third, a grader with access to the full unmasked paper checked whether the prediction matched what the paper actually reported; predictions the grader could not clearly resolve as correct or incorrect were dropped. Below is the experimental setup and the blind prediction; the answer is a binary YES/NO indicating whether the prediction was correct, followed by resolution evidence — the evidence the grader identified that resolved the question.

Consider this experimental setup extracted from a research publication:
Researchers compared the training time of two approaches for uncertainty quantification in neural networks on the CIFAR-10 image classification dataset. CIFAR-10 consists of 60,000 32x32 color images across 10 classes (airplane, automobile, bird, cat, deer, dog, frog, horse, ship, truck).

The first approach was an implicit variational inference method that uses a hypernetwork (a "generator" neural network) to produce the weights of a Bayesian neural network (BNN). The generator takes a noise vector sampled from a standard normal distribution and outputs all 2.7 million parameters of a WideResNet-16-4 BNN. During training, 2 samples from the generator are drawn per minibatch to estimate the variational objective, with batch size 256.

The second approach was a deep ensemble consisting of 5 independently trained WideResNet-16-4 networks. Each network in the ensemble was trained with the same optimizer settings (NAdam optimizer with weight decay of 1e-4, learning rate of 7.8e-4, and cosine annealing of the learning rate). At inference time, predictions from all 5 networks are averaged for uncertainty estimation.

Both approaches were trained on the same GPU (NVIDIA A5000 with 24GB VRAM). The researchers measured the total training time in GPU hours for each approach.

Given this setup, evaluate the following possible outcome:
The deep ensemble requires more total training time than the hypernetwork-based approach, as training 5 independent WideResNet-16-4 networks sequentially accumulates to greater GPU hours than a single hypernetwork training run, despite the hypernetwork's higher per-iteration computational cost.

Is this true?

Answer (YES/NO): YES